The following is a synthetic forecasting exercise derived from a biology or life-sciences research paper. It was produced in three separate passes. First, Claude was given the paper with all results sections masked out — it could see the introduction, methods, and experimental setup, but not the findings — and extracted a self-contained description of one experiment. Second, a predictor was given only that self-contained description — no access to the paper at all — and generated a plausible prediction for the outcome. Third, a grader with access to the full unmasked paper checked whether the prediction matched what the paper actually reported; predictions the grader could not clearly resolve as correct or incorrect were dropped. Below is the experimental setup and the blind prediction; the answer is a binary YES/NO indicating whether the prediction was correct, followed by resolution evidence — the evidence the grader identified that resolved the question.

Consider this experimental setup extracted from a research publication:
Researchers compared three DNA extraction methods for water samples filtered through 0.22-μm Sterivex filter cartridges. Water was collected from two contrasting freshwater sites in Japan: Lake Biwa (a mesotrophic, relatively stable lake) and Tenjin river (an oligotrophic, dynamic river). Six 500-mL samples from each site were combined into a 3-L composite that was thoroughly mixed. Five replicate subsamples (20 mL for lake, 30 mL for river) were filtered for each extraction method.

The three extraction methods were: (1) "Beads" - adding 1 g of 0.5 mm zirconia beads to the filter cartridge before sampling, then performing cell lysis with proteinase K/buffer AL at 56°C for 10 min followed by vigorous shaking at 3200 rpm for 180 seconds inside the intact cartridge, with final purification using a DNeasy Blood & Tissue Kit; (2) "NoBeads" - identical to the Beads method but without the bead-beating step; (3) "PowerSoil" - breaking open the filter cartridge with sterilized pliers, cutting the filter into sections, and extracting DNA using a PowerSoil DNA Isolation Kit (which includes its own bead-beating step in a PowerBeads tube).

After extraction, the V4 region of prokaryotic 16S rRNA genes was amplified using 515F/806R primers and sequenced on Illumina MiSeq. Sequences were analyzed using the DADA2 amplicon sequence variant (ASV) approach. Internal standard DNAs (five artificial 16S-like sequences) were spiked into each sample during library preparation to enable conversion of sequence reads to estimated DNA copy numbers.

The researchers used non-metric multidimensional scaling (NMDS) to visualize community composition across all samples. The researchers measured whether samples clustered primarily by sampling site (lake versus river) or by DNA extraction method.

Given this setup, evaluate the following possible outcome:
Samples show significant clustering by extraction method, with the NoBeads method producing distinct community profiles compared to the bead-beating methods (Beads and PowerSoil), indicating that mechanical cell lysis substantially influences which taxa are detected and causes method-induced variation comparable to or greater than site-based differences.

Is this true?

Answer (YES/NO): NO